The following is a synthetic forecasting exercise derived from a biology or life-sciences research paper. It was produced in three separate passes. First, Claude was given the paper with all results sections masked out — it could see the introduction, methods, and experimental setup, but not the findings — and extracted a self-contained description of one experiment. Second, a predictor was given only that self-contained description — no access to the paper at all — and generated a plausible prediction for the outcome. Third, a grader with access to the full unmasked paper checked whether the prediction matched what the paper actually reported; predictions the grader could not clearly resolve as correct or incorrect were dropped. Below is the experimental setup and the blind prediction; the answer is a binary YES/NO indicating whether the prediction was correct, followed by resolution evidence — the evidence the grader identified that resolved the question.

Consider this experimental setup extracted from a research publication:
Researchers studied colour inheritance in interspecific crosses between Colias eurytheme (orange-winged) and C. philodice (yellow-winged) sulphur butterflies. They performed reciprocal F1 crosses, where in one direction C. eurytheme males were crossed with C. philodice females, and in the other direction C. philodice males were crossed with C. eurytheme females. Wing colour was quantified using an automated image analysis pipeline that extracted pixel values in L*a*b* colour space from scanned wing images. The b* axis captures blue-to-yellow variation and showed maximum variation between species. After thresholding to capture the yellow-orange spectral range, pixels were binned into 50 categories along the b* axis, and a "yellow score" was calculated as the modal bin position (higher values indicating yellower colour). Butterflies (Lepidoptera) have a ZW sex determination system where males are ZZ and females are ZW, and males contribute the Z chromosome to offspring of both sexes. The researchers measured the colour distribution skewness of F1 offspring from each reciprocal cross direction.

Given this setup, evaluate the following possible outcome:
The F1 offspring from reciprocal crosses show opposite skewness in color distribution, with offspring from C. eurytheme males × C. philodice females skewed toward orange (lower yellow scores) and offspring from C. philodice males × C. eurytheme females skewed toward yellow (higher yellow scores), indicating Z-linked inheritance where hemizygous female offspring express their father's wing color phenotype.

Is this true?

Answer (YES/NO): YES